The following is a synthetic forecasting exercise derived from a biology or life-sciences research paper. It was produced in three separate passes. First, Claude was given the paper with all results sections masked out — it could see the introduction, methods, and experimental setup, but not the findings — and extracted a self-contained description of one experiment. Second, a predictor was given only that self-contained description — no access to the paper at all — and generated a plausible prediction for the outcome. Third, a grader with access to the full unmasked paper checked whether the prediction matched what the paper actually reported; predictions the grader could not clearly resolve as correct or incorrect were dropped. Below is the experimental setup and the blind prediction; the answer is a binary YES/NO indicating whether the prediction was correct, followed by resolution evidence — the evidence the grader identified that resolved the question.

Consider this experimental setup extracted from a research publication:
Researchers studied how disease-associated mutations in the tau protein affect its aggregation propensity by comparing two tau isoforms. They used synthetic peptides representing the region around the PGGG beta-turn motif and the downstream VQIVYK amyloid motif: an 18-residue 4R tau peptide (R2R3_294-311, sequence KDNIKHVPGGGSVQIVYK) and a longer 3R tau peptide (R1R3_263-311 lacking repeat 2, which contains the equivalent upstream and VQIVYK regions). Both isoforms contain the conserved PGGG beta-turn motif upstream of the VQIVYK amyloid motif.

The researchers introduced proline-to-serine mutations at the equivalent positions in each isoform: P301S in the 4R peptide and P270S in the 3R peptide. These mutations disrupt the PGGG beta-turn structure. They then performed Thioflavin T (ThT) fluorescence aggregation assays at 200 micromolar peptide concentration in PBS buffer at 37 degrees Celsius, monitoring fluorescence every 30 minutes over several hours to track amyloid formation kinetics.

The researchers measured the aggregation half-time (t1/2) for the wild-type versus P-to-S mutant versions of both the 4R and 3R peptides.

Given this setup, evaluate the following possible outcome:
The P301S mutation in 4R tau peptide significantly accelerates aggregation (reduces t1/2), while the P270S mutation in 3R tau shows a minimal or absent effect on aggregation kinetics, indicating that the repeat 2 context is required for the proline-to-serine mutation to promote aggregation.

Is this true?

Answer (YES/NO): YES